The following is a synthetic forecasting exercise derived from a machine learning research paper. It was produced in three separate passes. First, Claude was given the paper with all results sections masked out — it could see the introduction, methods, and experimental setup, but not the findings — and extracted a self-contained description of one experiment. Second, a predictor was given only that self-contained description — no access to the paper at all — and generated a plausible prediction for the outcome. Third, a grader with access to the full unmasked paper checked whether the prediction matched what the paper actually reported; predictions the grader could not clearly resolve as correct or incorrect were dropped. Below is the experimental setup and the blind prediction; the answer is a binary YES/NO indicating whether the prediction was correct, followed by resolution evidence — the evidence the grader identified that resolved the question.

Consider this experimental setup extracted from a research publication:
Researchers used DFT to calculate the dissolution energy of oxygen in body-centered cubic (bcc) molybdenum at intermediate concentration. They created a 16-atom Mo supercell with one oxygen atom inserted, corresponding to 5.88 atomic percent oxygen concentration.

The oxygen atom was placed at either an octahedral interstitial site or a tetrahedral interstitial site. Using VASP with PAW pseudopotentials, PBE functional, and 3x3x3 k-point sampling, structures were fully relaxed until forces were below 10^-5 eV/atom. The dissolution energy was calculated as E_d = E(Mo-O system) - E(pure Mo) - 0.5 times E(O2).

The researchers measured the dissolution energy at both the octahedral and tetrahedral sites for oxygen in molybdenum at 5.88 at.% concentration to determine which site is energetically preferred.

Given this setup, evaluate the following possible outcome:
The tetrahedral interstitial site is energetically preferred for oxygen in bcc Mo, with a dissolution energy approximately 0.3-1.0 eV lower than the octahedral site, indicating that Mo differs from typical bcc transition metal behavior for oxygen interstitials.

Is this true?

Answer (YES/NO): YES